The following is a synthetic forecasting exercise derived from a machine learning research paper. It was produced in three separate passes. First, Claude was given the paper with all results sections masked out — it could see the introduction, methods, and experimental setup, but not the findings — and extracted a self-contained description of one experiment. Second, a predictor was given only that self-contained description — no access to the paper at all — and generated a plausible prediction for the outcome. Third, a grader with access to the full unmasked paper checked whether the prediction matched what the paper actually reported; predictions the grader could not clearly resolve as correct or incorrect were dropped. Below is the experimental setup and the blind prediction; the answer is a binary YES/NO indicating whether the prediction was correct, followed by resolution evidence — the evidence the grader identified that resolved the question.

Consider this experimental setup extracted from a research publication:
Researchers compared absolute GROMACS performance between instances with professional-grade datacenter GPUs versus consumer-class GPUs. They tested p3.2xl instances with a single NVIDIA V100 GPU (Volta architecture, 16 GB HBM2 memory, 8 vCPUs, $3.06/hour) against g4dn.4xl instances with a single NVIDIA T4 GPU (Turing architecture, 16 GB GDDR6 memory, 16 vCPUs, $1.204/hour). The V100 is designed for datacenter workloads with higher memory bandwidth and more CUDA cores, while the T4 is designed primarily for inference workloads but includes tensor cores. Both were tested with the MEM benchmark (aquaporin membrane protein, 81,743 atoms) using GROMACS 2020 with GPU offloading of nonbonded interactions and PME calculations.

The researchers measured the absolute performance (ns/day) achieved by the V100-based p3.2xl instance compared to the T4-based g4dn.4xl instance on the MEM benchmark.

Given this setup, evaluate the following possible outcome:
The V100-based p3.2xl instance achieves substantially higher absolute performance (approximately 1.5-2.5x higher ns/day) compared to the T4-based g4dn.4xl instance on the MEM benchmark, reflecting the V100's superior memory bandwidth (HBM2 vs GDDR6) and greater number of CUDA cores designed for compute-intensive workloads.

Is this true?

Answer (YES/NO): NO